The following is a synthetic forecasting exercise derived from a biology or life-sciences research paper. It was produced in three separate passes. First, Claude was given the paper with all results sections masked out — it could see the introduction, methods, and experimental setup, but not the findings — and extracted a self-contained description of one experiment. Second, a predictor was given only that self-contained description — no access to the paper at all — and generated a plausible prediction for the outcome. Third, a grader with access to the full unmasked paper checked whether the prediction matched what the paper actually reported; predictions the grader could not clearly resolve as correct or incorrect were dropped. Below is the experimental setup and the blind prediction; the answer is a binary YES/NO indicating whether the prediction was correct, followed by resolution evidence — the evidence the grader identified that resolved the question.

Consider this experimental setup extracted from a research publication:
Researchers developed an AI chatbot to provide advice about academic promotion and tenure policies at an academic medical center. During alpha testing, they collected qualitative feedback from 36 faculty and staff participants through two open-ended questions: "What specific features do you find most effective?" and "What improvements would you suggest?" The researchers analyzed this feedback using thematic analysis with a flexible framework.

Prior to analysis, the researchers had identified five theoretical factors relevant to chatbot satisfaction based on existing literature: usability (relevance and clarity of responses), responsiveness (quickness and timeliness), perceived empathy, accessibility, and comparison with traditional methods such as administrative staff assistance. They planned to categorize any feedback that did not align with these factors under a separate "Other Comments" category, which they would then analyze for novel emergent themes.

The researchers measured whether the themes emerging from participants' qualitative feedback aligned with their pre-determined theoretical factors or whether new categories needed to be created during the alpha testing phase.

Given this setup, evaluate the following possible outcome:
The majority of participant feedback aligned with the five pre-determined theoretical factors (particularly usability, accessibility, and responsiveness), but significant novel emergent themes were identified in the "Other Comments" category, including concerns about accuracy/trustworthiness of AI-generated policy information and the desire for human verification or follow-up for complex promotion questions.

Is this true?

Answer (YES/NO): NO